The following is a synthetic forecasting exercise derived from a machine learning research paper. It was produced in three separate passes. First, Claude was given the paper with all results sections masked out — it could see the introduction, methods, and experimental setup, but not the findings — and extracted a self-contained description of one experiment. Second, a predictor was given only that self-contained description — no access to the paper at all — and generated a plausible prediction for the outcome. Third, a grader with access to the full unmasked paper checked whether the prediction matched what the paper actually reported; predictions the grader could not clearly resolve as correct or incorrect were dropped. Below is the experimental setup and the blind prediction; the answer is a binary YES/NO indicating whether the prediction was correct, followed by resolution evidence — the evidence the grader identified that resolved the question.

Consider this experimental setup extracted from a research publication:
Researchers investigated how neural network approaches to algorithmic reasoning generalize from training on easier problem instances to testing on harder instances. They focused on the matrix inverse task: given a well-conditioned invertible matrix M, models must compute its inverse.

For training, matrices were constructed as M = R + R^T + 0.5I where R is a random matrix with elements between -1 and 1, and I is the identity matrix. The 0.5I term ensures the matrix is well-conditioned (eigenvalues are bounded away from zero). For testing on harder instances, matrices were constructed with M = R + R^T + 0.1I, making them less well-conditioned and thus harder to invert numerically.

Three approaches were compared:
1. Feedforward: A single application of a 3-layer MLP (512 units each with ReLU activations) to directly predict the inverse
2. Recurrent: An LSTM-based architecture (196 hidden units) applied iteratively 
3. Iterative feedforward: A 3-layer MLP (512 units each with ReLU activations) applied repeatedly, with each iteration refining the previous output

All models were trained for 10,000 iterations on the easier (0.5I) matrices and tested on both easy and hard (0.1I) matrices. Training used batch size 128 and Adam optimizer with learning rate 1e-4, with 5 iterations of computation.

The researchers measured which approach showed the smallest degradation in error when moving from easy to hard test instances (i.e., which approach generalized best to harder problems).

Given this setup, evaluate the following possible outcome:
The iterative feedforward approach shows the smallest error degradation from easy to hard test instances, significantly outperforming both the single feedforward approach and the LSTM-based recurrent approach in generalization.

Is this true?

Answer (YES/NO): NO